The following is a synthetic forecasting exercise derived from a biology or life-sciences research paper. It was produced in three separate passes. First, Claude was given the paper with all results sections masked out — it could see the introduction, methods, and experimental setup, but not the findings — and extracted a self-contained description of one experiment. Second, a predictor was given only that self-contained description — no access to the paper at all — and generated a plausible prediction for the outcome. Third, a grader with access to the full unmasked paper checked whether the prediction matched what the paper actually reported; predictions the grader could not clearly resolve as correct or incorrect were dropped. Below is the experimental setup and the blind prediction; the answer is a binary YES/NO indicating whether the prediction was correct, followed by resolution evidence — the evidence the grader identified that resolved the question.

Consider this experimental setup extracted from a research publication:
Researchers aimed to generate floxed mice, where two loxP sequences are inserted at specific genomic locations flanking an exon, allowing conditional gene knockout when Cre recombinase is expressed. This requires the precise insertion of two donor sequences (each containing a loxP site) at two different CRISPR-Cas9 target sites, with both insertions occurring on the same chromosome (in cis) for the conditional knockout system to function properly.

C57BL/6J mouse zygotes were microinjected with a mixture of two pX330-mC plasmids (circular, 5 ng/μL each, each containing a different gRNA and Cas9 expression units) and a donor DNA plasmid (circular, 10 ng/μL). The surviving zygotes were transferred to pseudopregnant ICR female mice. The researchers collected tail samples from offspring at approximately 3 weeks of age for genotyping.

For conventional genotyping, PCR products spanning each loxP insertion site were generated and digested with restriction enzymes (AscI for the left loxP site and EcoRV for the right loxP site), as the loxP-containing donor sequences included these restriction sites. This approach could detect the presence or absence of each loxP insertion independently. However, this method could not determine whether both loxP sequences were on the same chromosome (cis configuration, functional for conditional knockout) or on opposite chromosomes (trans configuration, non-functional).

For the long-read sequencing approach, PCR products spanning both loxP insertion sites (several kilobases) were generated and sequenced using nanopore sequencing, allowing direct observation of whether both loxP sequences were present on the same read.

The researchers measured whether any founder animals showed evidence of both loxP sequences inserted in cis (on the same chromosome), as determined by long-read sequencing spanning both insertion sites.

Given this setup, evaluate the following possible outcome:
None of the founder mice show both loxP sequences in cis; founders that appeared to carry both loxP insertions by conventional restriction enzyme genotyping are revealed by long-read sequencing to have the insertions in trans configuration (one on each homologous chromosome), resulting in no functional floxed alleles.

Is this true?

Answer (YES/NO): NO